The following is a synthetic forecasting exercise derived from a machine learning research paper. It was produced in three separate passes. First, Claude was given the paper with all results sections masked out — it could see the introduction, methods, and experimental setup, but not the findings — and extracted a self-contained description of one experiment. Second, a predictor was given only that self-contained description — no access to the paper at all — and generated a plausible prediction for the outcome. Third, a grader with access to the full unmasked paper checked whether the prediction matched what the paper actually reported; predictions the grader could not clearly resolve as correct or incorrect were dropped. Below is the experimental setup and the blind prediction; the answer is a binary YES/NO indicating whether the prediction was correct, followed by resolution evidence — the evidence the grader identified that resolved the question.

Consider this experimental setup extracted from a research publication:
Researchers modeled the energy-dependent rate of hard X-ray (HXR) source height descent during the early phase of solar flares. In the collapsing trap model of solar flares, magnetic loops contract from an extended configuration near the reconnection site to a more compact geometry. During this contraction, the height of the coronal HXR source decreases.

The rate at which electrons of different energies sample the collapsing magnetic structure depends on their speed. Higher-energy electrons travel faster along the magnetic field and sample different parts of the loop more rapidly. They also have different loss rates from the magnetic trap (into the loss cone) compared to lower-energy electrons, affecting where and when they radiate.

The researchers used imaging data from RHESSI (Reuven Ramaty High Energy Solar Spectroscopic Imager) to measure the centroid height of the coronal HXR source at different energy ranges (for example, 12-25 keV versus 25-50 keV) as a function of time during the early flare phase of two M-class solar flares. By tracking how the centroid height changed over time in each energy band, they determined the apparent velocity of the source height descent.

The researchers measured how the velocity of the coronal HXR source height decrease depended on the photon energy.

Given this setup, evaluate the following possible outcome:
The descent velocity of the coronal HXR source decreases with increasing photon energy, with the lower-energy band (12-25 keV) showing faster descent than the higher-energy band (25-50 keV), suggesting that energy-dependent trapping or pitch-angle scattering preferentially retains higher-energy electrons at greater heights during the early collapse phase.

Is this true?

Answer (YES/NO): NO